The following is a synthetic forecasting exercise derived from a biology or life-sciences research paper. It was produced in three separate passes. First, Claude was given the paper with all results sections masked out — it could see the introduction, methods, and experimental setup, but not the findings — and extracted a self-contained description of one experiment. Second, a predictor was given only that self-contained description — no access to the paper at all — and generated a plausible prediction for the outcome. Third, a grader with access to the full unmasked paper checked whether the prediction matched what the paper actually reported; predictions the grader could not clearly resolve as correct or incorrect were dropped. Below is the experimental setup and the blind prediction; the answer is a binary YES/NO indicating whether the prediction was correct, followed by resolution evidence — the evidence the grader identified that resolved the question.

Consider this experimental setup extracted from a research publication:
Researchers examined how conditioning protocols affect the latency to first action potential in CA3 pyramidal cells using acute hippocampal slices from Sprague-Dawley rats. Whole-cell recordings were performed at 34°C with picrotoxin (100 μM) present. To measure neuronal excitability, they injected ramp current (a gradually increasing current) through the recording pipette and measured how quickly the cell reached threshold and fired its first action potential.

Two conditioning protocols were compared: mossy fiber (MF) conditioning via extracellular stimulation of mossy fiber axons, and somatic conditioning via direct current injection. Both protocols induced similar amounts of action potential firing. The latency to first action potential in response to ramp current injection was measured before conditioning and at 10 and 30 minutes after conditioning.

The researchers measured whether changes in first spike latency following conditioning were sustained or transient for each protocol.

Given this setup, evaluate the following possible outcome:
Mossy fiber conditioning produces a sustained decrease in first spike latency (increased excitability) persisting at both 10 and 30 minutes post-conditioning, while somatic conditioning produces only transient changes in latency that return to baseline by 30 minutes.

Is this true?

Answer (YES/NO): YES